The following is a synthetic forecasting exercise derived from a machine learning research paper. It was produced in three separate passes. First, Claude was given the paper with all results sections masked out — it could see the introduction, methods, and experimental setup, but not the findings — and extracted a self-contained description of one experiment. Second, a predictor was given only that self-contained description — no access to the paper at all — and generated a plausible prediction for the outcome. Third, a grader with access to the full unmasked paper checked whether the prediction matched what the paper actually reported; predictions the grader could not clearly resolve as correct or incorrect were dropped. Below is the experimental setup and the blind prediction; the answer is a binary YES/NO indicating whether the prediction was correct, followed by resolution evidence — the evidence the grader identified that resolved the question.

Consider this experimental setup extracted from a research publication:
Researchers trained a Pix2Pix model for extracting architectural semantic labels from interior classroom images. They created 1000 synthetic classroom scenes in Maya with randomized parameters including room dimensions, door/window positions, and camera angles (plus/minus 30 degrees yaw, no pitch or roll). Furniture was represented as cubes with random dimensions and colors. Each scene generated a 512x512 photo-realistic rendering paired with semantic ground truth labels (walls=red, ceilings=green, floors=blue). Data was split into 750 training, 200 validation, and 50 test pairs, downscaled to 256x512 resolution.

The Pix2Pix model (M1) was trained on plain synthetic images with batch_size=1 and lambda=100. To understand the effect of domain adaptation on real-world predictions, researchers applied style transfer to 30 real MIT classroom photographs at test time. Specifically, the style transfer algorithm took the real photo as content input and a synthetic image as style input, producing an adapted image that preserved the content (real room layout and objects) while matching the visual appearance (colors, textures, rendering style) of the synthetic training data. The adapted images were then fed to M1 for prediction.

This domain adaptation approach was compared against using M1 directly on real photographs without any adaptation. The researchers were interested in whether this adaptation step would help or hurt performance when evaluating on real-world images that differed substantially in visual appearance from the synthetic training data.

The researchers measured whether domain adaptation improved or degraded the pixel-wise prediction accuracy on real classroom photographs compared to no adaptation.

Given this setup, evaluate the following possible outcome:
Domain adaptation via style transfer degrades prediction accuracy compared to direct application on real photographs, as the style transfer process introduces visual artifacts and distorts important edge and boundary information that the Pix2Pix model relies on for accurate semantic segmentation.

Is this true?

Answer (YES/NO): NO